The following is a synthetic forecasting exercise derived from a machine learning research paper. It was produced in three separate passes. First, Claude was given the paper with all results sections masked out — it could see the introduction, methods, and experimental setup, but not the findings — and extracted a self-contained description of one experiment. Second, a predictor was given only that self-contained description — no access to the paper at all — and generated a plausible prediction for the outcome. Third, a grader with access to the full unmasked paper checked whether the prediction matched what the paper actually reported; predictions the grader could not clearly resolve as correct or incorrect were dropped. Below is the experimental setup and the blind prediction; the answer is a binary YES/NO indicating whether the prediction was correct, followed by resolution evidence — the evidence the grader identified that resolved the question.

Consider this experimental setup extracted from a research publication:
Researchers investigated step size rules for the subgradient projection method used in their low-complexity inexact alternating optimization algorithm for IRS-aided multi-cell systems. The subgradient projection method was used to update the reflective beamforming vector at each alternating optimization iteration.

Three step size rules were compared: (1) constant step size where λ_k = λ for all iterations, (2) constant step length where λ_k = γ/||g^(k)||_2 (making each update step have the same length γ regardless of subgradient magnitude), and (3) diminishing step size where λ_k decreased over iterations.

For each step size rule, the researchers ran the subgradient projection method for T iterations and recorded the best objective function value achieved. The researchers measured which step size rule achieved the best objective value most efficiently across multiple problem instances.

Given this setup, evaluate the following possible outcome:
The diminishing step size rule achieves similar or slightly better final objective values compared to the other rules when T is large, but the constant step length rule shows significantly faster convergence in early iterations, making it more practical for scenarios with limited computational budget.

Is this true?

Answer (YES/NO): NO